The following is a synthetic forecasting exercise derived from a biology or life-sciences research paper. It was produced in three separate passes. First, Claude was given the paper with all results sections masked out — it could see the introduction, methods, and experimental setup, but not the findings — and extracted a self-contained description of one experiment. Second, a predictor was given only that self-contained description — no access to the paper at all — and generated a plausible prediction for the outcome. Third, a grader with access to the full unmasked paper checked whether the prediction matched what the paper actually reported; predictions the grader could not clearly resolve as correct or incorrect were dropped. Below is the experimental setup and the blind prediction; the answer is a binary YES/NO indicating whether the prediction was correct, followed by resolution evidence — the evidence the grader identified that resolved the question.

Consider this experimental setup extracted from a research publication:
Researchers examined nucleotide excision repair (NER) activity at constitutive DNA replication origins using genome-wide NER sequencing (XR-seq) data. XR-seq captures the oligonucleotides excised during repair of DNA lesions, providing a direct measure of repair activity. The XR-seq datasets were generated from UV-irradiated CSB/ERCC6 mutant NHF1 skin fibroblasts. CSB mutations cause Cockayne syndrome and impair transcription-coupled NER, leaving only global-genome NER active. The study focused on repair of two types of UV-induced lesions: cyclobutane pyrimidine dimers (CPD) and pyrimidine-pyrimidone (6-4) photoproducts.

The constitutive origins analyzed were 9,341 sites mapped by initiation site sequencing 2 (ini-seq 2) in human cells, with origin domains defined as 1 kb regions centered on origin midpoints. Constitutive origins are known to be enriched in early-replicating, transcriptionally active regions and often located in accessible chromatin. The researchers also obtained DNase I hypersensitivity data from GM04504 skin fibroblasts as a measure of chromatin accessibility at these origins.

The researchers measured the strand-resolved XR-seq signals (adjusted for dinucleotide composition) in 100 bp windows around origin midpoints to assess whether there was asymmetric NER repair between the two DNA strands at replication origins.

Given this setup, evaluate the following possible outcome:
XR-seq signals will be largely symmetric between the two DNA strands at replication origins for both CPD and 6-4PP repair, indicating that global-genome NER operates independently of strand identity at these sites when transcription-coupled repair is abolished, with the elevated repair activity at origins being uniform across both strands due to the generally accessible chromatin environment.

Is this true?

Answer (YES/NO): NO